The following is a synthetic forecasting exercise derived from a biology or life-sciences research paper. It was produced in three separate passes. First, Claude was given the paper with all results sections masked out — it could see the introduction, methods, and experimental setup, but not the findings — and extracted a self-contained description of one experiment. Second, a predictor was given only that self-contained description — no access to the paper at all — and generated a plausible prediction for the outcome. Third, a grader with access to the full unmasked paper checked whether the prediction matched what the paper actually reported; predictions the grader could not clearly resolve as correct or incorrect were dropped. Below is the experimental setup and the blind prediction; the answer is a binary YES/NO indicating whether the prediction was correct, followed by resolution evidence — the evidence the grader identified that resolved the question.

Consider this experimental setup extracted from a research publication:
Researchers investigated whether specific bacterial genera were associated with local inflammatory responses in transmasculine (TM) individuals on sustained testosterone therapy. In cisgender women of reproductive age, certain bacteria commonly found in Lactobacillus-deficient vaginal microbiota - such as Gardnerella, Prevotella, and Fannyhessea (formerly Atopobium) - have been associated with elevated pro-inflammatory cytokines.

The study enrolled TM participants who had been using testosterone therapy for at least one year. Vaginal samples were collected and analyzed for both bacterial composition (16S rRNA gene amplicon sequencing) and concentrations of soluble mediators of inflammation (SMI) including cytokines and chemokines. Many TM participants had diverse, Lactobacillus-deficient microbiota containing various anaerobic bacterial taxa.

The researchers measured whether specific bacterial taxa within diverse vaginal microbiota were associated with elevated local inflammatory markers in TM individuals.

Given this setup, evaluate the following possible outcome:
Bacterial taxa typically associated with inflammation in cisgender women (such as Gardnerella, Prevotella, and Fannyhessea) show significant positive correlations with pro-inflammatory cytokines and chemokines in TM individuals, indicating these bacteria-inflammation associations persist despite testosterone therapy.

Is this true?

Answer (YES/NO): NO